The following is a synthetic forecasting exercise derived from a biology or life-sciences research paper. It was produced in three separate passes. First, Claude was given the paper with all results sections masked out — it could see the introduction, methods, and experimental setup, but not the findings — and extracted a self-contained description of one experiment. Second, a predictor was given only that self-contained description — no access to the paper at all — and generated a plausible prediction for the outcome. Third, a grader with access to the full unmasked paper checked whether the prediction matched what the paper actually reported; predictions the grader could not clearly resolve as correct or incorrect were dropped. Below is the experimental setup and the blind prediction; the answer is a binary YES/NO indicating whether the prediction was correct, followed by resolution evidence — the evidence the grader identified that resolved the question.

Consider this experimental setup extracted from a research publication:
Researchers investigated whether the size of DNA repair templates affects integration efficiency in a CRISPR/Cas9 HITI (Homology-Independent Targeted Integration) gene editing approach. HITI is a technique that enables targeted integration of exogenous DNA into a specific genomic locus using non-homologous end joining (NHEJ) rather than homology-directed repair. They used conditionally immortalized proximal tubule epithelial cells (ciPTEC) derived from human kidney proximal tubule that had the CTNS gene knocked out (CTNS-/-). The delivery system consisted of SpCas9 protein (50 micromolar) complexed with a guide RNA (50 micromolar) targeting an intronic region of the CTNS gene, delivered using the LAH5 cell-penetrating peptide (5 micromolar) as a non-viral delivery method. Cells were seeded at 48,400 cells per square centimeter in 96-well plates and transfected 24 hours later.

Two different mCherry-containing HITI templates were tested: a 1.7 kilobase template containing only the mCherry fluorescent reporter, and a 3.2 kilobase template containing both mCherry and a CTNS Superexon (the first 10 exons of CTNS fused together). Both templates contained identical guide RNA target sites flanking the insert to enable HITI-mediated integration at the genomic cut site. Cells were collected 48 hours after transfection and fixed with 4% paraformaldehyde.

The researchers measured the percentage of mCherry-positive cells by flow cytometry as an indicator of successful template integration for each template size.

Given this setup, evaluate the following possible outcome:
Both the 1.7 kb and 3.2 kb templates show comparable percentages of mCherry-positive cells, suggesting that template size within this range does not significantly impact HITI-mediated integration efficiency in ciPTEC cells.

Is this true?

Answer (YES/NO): NO